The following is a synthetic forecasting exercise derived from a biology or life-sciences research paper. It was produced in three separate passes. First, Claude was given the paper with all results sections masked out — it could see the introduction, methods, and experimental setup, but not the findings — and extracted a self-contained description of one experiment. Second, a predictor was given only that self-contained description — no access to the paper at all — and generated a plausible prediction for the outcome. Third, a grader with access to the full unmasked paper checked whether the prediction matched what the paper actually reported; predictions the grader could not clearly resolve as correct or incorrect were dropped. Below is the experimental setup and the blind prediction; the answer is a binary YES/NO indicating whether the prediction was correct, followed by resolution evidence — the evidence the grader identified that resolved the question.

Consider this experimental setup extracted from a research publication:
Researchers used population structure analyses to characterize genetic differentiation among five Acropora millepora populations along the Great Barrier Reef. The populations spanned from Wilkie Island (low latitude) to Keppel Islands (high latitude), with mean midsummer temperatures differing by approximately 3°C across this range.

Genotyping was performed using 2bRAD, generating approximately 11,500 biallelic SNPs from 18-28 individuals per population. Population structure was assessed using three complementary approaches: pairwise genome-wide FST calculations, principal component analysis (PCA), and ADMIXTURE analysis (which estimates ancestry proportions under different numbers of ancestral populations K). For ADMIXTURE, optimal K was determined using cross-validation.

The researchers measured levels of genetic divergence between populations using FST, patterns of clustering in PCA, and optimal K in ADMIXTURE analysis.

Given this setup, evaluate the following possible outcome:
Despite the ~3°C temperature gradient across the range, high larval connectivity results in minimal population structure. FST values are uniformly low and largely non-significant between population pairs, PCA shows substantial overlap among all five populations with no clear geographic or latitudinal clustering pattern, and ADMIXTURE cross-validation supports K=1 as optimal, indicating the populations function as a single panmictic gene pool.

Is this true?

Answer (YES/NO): NO